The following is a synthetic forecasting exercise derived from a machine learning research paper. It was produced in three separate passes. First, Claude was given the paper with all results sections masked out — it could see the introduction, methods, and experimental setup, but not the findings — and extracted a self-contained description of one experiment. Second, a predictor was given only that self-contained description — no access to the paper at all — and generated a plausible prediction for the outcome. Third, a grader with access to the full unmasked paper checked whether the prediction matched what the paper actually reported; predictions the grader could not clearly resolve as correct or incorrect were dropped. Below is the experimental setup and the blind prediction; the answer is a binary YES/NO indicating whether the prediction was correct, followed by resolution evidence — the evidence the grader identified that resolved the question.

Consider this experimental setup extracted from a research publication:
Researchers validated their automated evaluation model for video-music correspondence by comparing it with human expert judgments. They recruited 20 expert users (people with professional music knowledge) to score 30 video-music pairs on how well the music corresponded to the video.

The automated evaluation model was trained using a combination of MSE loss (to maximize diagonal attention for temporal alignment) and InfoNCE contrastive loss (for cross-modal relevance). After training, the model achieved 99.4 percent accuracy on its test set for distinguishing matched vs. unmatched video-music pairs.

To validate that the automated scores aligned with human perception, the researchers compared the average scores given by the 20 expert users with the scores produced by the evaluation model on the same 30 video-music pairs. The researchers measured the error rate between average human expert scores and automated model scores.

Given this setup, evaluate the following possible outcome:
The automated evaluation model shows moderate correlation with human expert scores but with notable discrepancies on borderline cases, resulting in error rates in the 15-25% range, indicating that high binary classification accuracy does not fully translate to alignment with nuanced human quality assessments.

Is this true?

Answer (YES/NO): NO